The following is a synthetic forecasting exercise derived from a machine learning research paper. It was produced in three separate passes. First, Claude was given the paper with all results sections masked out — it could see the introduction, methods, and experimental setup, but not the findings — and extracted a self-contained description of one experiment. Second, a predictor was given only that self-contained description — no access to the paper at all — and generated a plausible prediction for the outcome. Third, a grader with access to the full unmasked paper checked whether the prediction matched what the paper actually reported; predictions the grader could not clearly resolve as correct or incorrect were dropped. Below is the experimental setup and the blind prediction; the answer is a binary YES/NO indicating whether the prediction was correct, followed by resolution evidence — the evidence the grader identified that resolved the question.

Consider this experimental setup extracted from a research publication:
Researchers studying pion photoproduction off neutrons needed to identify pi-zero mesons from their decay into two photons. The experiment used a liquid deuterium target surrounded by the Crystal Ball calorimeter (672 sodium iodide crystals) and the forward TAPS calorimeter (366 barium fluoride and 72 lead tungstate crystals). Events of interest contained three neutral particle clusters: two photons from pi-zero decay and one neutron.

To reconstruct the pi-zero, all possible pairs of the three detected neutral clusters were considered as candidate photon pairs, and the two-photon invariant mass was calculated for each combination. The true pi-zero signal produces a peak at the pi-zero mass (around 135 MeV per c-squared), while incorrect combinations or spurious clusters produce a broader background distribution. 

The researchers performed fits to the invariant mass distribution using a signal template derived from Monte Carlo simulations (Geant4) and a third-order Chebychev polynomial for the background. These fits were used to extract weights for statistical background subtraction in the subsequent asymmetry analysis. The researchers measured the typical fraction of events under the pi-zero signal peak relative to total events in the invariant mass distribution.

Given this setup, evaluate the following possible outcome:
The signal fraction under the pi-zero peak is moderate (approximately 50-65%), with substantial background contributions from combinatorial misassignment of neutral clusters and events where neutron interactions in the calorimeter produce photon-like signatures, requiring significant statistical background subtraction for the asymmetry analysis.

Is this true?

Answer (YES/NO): NO